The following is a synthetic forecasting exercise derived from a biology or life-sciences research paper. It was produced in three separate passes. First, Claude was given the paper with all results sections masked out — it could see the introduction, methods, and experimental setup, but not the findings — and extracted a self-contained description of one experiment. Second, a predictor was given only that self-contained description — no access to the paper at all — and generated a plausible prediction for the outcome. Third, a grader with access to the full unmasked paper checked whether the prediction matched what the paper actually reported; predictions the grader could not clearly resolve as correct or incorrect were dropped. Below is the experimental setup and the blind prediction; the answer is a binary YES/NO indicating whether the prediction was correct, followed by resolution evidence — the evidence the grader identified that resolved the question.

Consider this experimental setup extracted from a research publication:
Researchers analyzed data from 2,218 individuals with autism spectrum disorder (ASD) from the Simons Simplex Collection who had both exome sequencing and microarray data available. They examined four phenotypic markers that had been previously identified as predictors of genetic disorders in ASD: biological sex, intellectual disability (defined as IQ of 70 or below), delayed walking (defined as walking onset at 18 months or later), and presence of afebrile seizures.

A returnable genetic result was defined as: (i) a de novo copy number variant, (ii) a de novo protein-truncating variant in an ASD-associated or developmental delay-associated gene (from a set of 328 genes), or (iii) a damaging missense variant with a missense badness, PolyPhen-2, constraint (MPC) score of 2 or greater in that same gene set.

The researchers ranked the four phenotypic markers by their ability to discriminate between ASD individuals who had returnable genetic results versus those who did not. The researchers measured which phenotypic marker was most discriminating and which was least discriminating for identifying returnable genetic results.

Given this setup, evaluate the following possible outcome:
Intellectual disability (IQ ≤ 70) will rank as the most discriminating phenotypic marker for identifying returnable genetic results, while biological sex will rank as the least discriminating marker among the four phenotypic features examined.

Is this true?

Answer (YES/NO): NO